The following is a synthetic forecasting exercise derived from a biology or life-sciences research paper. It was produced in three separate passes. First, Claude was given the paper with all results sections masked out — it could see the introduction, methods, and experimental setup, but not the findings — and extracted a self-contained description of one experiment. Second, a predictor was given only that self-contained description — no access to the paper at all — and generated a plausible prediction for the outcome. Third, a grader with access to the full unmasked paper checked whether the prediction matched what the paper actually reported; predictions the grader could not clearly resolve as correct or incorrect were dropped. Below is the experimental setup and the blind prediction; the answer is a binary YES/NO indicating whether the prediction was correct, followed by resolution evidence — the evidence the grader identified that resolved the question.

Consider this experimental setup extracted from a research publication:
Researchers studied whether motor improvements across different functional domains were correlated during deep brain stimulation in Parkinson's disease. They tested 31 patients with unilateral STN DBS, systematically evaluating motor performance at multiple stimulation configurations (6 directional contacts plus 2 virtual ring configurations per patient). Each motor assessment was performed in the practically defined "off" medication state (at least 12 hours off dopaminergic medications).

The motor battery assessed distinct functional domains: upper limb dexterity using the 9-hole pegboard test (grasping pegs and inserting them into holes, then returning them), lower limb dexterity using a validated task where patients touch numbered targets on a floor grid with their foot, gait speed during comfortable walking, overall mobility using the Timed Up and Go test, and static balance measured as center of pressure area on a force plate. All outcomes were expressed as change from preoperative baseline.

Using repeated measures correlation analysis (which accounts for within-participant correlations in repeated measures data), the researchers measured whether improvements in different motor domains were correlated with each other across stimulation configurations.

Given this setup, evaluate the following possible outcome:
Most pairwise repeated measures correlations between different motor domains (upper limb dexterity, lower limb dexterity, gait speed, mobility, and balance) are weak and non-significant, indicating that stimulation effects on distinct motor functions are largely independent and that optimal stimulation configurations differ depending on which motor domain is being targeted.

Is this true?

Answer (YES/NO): NO